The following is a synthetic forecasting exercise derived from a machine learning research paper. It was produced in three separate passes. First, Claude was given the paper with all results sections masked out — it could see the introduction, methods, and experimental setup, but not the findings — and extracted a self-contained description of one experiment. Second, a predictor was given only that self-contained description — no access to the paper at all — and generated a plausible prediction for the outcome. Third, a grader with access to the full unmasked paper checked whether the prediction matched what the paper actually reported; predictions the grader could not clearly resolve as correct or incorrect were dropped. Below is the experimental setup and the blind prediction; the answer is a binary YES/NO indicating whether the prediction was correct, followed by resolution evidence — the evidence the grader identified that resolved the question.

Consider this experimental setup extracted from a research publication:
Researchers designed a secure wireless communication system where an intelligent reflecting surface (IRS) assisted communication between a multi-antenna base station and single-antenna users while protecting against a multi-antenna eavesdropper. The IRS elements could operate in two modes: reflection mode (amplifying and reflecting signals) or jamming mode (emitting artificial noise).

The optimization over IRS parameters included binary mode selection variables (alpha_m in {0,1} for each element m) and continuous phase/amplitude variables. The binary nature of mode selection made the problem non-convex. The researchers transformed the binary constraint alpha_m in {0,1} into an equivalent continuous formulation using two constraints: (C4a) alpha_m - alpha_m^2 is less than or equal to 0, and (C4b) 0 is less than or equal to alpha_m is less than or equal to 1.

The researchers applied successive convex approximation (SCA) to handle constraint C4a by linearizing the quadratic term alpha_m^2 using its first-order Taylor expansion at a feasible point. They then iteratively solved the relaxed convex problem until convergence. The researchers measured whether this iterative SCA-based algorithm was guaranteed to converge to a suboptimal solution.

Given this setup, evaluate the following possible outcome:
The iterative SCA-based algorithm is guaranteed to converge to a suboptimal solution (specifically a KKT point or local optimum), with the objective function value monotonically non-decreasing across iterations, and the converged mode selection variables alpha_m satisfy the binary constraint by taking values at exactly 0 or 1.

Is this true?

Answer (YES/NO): NO